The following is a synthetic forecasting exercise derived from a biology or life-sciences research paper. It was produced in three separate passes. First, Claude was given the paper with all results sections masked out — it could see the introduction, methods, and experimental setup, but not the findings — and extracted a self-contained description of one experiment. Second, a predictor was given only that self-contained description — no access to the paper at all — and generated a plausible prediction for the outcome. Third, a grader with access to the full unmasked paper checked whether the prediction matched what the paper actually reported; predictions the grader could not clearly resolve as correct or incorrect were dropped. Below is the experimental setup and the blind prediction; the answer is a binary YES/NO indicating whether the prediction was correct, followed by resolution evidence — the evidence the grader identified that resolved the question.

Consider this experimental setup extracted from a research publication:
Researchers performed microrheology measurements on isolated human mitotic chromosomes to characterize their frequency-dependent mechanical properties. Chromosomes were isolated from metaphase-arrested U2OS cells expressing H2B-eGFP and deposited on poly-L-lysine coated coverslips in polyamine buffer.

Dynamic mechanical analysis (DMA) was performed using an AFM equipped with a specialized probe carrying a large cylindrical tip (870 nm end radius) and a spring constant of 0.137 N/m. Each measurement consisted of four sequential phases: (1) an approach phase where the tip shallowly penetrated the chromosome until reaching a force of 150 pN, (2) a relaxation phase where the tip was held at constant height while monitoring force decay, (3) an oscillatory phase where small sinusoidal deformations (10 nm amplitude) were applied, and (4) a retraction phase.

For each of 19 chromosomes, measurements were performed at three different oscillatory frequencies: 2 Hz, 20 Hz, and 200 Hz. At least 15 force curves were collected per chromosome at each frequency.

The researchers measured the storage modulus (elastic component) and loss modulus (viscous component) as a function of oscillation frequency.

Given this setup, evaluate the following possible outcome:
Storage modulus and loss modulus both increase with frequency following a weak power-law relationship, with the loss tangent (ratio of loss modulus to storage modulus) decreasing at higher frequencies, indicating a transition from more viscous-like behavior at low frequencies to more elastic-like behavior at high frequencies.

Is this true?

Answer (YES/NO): NO